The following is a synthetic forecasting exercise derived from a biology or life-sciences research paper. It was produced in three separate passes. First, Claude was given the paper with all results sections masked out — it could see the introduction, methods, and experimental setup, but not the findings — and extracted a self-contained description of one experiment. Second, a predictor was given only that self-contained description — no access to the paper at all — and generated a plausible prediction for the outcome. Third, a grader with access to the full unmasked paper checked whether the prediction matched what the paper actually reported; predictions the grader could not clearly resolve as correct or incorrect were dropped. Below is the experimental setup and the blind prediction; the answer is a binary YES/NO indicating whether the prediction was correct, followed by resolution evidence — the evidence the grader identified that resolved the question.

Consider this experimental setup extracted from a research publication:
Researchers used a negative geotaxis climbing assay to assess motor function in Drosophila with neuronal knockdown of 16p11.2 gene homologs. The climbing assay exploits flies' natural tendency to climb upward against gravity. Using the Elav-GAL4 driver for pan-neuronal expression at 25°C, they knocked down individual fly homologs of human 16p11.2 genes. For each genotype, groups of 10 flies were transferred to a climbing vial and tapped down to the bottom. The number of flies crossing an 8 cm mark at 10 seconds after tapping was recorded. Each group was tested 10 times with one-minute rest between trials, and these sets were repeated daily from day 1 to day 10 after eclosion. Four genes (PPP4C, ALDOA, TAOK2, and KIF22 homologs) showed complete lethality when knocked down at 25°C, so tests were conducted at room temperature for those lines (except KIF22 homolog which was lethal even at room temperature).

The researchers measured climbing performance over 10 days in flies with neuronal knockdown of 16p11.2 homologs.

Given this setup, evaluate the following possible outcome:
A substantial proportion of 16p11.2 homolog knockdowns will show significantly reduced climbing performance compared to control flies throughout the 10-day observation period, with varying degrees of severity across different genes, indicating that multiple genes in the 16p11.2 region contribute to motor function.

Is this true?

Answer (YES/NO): NO